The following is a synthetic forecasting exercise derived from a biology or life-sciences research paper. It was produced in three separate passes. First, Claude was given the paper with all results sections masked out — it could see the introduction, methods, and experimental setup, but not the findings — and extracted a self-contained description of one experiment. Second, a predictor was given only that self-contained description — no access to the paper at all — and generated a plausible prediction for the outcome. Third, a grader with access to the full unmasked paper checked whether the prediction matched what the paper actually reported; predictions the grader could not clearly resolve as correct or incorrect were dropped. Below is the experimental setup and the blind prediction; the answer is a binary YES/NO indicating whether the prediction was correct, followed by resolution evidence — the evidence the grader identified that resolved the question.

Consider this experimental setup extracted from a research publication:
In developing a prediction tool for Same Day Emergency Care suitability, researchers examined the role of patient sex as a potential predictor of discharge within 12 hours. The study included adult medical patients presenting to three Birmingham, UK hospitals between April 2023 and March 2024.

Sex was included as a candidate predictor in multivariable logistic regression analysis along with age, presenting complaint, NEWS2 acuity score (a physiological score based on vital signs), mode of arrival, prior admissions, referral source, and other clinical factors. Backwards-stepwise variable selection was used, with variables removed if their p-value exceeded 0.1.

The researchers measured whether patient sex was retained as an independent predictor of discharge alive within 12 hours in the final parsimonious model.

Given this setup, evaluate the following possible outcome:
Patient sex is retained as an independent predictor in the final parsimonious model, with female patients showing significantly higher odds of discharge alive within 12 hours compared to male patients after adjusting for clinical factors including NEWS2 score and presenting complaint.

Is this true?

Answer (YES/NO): YES